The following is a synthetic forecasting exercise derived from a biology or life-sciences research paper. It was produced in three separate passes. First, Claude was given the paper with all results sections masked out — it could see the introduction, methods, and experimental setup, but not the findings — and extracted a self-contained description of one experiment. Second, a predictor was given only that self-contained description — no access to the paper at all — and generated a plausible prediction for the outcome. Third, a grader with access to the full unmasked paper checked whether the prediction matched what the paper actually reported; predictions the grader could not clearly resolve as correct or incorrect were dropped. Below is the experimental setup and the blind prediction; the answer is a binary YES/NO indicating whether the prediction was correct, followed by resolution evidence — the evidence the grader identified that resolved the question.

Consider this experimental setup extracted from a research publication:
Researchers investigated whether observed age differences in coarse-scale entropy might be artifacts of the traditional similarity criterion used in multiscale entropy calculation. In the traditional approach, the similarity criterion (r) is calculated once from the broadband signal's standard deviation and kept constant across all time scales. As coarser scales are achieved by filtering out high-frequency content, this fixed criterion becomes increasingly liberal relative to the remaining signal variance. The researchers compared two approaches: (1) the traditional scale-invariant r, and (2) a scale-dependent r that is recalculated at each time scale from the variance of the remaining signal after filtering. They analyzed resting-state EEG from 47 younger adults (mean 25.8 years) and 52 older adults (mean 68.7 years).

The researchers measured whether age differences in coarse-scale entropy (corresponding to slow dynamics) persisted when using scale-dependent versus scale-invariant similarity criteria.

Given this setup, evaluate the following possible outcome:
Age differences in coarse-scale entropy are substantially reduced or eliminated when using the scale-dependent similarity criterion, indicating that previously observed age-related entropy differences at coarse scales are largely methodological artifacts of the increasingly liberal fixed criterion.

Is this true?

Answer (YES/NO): YES